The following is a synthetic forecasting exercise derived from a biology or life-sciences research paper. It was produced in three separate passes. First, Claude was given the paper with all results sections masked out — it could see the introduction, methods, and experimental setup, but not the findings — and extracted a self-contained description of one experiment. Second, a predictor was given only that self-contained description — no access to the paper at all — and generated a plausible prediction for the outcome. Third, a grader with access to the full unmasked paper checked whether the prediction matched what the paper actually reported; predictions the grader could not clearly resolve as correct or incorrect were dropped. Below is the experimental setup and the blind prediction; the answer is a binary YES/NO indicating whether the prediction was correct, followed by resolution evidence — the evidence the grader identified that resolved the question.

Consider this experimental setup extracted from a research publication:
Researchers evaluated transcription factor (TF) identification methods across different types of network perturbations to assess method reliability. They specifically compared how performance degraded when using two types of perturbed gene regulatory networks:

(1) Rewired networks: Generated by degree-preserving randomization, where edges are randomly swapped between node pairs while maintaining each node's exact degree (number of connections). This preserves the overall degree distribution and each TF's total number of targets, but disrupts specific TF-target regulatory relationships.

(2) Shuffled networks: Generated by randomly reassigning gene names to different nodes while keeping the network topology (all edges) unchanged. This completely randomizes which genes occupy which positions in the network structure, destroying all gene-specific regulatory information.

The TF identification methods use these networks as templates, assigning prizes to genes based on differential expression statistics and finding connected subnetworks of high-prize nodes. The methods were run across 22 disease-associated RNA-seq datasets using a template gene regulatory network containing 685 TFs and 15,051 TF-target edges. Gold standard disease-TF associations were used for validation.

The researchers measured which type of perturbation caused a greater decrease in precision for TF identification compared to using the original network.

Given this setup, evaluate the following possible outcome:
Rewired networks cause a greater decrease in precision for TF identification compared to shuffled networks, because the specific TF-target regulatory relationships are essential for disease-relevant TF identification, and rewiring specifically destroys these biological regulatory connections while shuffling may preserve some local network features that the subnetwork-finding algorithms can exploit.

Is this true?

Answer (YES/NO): NO